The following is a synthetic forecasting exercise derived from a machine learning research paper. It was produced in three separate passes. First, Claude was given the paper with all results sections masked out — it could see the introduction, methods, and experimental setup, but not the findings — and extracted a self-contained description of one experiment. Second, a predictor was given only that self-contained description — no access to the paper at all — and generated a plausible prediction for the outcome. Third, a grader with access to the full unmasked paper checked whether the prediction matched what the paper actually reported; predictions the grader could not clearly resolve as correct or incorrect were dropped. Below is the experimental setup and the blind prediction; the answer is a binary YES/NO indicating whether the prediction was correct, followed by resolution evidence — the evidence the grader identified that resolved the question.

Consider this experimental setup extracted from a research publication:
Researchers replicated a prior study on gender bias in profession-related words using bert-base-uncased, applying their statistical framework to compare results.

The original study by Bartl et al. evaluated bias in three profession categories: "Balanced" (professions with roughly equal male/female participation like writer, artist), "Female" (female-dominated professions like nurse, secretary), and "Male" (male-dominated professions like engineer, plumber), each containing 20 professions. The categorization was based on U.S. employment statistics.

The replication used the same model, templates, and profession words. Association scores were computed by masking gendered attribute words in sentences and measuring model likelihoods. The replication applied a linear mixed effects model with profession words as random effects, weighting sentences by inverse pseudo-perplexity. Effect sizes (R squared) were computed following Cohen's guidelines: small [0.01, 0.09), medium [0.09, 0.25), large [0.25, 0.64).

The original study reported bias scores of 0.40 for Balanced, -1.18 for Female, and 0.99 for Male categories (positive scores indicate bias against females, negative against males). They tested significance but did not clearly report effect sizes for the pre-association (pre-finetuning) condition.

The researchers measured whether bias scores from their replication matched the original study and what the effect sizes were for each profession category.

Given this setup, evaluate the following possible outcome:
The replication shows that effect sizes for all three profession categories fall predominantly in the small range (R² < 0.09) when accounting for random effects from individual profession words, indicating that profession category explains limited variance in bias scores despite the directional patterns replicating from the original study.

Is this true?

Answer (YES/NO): NO